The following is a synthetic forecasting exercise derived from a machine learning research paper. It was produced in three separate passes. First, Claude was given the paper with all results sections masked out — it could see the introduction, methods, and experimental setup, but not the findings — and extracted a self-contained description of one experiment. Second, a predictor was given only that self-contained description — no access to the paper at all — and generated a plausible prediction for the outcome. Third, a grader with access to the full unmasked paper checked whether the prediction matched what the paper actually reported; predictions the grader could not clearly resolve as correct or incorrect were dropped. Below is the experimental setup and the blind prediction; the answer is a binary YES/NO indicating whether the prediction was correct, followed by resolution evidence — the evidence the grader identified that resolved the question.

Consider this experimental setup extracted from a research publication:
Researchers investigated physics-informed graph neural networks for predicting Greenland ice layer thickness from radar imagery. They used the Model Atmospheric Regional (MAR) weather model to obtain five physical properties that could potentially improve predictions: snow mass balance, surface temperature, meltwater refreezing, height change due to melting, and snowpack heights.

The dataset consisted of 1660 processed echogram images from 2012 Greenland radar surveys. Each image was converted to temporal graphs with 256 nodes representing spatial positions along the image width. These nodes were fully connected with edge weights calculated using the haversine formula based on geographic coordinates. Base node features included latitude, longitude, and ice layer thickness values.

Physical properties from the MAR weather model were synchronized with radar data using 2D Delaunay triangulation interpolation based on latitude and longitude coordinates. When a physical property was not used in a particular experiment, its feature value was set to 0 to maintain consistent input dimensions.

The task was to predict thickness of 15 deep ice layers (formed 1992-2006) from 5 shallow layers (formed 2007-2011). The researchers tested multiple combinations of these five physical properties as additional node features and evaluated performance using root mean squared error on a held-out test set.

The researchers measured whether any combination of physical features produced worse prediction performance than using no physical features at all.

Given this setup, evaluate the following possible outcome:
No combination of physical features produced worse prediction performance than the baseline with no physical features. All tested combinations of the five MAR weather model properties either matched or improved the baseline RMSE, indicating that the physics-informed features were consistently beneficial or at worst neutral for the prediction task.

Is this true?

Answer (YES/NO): NO